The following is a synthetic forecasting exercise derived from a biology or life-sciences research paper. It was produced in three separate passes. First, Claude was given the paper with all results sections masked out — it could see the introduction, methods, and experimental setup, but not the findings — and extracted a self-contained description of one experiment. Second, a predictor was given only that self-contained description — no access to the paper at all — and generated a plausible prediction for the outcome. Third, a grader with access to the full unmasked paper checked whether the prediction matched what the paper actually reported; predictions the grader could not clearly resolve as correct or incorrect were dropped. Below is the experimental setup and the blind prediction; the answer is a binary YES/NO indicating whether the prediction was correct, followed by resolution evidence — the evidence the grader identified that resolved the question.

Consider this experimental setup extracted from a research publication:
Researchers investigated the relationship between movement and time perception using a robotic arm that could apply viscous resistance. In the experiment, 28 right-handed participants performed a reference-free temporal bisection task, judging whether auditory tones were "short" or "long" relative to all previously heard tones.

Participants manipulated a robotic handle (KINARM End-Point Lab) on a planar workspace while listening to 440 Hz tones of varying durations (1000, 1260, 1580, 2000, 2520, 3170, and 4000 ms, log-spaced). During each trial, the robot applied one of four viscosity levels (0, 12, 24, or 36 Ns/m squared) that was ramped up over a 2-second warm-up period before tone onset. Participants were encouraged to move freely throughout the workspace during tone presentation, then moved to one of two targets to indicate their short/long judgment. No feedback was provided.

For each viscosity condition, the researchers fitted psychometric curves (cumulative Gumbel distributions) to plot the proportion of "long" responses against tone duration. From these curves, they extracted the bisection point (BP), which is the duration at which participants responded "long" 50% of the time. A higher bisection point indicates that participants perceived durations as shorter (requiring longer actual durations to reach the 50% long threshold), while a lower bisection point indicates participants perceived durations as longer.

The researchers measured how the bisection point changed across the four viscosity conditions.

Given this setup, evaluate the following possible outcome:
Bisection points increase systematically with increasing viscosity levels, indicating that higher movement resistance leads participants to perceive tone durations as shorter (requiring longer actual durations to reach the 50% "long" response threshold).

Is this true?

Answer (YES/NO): YES